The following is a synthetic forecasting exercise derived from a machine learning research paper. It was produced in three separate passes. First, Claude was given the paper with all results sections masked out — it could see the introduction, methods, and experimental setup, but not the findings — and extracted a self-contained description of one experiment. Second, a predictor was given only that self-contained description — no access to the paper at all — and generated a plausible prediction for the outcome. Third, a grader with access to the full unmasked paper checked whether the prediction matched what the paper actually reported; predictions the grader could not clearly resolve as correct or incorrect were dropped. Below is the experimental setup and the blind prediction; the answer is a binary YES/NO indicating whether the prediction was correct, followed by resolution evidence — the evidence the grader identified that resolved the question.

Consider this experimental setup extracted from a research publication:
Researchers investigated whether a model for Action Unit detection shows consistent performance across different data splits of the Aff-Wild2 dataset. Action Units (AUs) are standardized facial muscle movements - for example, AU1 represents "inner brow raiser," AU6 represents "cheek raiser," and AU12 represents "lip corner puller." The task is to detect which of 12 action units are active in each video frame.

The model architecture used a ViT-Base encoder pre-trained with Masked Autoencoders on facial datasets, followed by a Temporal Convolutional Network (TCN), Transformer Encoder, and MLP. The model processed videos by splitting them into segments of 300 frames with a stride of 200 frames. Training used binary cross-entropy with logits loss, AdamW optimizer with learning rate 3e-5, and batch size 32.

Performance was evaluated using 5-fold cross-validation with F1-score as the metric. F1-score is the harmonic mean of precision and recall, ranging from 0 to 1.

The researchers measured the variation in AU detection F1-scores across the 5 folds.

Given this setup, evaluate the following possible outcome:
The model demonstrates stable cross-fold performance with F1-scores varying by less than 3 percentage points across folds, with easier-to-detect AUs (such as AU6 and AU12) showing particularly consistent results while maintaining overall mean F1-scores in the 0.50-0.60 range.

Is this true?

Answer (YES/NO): NO